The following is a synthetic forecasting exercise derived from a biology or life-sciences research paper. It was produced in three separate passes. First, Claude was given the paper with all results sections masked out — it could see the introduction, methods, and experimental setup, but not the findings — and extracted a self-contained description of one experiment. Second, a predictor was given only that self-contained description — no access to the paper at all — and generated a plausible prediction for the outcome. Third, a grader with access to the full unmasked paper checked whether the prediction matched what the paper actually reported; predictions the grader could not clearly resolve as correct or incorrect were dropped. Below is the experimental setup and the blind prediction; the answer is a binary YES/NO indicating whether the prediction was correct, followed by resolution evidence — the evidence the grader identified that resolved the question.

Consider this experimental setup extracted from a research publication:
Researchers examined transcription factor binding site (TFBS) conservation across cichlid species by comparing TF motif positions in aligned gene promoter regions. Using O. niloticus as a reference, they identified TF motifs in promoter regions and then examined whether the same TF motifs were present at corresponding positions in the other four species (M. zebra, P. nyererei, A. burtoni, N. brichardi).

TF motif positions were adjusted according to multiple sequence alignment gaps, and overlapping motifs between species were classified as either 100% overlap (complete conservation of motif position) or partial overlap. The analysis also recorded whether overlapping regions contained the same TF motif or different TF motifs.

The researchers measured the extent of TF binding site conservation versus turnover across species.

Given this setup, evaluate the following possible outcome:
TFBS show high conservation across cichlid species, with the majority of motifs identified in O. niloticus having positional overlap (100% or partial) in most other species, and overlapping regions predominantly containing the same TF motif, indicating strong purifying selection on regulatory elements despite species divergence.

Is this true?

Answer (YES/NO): NO